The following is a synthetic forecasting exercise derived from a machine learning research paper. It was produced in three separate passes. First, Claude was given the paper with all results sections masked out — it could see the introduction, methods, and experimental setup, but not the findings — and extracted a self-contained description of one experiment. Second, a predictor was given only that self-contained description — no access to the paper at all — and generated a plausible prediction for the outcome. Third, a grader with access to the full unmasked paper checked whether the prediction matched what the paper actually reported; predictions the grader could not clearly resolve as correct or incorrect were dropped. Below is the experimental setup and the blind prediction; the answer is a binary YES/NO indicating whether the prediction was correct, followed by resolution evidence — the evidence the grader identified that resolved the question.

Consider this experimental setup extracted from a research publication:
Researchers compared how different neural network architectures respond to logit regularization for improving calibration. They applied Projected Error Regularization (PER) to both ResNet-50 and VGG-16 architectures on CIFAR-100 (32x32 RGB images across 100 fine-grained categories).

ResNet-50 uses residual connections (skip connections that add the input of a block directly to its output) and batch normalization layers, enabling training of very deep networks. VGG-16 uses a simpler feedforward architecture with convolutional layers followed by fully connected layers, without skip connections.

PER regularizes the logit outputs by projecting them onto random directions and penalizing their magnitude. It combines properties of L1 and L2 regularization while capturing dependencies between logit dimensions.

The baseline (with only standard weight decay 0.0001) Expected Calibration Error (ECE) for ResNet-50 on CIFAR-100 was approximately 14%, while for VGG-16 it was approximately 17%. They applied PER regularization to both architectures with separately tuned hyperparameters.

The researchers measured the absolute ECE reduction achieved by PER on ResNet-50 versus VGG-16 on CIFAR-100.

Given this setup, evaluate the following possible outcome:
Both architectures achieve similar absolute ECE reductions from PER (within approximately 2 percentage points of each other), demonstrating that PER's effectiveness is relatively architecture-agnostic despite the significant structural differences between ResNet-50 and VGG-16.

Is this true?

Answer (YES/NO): YES